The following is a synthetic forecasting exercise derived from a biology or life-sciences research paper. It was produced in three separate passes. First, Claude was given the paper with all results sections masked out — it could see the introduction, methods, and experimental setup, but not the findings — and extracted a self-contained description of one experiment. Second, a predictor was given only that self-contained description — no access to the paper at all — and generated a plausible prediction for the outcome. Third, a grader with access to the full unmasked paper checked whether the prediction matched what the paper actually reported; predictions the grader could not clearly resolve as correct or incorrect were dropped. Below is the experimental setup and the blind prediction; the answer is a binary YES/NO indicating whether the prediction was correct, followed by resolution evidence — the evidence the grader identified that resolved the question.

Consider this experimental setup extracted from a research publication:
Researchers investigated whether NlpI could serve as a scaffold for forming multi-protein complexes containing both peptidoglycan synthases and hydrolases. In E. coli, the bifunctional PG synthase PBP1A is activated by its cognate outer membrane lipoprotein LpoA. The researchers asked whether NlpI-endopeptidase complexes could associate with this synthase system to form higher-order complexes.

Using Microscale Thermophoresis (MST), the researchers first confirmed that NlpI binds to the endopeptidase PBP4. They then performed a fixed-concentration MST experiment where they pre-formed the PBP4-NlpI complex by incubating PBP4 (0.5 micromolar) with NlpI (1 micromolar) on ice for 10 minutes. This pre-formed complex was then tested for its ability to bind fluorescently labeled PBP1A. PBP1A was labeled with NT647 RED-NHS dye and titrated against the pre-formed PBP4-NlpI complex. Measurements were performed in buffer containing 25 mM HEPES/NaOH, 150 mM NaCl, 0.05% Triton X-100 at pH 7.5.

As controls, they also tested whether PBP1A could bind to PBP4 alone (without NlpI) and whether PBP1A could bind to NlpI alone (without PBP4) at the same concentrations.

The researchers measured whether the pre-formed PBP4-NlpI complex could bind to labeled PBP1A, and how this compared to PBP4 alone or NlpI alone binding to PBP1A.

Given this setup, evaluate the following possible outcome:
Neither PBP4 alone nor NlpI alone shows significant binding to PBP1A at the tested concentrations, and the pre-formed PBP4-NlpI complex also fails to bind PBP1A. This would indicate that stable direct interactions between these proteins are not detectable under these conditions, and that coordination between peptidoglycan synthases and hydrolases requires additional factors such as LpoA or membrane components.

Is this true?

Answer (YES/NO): NO